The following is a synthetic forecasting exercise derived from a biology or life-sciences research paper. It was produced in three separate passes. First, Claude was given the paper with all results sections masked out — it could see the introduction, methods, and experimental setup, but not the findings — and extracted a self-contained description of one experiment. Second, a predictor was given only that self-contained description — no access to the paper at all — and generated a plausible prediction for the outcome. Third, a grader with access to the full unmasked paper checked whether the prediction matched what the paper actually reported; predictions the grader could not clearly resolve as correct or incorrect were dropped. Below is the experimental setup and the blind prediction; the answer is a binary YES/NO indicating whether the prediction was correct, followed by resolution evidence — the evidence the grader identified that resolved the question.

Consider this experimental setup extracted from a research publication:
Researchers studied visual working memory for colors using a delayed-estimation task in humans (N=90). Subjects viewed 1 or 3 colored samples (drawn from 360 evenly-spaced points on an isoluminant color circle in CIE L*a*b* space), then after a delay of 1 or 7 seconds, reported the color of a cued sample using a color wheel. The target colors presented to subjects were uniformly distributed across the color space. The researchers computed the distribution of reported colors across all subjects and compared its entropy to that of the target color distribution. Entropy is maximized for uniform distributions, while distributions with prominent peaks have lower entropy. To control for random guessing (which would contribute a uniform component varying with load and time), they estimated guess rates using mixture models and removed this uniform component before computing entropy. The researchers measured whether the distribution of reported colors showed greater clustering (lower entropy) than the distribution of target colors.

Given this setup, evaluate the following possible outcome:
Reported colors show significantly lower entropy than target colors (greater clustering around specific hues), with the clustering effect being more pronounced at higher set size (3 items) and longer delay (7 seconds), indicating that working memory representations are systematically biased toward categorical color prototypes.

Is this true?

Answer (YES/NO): YES